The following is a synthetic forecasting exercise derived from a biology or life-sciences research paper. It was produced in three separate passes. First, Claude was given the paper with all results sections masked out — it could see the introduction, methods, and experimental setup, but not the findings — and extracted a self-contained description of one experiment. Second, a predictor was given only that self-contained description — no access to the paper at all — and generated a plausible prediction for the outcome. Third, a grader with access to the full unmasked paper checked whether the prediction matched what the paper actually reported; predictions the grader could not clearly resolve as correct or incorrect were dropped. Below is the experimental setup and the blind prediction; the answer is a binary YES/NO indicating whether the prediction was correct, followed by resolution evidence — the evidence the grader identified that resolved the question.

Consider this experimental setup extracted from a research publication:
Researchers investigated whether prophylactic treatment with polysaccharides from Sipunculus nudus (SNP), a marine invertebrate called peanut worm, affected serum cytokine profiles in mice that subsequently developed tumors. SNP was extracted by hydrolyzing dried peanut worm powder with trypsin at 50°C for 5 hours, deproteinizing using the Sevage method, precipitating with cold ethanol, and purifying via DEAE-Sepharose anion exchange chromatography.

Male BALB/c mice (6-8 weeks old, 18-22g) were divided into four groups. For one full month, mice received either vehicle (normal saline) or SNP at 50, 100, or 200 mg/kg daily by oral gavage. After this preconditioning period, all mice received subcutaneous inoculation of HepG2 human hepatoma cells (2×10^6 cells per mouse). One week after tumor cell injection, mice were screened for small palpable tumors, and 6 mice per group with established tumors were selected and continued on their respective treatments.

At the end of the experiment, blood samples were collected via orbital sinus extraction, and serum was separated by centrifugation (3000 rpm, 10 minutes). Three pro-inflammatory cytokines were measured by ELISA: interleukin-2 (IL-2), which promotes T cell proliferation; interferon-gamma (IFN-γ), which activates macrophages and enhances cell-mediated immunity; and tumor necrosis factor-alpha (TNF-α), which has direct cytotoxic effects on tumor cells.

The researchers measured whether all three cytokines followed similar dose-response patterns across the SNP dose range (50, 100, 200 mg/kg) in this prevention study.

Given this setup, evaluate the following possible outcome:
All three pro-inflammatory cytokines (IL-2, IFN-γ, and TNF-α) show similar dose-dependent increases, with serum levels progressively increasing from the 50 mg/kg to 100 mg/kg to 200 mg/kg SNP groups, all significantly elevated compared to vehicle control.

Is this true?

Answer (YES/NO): NO